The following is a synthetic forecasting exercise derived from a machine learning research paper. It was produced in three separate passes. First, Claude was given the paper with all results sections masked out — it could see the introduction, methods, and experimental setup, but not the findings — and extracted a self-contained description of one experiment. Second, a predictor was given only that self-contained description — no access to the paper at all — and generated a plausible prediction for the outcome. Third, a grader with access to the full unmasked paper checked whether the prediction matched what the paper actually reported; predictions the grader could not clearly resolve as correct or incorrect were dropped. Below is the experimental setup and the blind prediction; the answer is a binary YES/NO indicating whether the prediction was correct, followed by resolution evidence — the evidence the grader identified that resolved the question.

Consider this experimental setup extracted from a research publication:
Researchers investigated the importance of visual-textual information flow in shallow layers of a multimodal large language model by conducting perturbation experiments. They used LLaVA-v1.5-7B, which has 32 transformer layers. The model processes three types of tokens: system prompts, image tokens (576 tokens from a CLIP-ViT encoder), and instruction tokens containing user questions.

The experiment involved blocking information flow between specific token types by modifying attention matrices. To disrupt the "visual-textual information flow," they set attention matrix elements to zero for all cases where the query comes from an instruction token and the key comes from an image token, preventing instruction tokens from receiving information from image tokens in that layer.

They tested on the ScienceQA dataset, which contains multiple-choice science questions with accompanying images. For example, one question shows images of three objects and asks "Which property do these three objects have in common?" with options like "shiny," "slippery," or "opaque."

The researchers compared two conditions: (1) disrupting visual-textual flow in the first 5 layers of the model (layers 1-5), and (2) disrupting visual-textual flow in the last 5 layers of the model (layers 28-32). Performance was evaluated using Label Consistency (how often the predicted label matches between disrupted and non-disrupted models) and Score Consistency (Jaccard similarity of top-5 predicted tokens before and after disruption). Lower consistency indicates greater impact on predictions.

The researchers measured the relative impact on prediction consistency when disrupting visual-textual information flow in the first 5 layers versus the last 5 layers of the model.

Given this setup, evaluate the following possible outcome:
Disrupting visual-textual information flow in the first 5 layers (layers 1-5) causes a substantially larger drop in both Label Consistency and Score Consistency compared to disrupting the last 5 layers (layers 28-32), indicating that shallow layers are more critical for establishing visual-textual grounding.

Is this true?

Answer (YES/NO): YES